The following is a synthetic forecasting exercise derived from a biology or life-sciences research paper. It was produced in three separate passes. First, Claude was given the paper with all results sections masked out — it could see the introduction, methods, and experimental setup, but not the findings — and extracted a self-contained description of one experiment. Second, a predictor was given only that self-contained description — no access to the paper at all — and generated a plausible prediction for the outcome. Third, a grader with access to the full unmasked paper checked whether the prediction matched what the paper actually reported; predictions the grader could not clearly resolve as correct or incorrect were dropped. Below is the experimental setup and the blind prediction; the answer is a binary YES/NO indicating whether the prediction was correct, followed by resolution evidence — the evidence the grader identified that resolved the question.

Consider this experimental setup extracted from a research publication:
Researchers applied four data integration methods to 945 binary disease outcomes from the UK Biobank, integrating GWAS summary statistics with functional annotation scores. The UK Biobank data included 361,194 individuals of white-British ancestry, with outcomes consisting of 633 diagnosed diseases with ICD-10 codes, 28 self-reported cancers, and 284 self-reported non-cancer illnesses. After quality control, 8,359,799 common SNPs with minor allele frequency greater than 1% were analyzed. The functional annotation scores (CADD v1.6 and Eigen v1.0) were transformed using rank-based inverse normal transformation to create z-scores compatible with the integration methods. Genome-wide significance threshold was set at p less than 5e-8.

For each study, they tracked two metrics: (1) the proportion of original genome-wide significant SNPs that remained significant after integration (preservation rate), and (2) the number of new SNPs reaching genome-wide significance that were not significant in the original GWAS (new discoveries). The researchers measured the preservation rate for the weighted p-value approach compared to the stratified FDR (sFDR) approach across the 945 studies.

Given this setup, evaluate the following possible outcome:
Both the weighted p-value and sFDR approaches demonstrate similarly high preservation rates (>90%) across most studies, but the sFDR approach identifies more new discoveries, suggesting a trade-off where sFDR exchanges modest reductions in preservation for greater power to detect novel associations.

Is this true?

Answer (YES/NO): NO